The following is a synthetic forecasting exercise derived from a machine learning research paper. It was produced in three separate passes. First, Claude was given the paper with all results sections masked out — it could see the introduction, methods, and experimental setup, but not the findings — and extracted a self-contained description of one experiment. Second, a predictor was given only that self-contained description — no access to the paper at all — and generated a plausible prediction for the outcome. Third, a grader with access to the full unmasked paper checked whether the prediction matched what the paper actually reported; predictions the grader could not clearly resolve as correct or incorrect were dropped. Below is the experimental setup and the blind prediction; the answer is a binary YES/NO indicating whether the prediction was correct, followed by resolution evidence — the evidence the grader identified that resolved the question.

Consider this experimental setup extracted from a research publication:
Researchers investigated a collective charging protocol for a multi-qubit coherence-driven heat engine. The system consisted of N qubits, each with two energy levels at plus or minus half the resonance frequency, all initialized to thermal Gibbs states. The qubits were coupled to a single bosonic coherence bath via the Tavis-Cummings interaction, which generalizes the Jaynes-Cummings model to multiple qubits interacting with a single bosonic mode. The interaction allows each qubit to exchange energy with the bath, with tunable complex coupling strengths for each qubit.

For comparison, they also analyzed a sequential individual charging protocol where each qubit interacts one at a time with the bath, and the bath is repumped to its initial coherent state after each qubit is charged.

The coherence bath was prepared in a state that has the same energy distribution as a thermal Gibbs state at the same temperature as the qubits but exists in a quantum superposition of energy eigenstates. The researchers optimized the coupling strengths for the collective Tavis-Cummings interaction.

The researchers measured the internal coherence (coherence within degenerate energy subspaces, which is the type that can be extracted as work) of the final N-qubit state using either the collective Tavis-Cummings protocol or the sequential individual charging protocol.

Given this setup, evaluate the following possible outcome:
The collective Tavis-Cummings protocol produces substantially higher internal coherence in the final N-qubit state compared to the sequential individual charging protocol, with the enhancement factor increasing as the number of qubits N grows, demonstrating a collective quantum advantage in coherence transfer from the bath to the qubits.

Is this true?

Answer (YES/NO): NO